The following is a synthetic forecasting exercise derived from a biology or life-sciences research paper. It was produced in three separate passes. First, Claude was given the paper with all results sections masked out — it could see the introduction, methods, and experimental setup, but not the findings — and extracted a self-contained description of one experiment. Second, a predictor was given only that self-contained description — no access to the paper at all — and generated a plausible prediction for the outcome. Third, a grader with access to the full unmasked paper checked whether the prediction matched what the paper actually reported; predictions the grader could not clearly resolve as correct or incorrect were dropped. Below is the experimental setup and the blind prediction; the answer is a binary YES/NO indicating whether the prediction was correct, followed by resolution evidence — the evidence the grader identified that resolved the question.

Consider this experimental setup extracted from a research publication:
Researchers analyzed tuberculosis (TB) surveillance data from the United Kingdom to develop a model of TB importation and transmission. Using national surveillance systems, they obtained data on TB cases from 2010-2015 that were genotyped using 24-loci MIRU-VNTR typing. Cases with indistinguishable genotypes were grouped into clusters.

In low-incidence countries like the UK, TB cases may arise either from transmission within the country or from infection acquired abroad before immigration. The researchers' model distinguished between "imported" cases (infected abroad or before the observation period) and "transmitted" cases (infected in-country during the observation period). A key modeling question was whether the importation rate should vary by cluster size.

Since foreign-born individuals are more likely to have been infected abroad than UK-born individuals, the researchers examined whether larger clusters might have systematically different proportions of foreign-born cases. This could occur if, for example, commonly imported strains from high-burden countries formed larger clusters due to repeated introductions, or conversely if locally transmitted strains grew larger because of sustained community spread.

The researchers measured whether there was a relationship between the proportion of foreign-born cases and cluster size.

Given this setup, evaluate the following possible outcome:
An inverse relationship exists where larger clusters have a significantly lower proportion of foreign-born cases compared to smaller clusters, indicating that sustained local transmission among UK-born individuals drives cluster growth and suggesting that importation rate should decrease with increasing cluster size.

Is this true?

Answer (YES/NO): NO